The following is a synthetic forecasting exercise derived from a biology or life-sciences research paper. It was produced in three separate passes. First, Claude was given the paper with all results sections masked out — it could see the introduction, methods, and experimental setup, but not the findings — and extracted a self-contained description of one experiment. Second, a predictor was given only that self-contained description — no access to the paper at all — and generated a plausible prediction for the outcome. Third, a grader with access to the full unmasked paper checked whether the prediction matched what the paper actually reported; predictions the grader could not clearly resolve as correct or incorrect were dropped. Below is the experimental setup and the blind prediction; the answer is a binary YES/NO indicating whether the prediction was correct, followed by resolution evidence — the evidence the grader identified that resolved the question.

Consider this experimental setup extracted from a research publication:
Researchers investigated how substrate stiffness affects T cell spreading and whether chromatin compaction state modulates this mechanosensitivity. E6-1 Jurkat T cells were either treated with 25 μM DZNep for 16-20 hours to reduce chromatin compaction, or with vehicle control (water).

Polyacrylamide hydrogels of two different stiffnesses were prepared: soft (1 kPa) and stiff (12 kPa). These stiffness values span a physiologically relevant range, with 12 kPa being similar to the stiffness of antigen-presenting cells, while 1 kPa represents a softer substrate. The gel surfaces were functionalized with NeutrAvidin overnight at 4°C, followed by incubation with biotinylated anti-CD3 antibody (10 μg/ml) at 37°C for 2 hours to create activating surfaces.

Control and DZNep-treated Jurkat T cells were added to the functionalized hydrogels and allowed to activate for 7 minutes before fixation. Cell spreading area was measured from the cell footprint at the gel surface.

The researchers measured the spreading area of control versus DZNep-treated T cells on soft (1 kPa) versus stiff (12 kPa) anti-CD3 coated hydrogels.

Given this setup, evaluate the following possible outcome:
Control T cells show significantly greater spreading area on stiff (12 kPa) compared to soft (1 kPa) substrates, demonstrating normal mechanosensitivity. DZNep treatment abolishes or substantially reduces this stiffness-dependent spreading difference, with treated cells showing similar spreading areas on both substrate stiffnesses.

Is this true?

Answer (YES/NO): NO